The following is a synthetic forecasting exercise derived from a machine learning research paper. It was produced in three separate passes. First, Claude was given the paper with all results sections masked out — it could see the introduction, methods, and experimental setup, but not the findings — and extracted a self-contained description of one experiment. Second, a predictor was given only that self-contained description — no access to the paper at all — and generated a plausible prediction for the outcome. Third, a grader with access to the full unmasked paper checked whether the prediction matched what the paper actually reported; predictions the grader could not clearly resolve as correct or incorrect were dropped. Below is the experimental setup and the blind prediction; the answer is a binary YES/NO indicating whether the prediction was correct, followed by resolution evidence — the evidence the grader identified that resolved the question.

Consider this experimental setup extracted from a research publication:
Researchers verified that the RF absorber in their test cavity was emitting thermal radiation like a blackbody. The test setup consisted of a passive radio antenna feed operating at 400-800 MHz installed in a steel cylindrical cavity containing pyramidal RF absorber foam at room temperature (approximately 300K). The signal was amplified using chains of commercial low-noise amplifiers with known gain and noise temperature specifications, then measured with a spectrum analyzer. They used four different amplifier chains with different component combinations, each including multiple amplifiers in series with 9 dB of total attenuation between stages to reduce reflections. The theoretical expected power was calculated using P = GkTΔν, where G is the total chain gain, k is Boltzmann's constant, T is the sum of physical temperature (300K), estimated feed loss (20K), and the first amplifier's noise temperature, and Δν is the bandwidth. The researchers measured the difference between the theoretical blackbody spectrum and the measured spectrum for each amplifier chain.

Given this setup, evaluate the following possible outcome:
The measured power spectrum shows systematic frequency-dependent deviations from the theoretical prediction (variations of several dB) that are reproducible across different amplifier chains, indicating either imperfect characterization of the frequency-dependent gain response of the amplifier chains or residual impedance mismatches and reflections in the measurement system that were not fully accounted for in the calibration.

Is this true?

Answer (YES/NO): NO